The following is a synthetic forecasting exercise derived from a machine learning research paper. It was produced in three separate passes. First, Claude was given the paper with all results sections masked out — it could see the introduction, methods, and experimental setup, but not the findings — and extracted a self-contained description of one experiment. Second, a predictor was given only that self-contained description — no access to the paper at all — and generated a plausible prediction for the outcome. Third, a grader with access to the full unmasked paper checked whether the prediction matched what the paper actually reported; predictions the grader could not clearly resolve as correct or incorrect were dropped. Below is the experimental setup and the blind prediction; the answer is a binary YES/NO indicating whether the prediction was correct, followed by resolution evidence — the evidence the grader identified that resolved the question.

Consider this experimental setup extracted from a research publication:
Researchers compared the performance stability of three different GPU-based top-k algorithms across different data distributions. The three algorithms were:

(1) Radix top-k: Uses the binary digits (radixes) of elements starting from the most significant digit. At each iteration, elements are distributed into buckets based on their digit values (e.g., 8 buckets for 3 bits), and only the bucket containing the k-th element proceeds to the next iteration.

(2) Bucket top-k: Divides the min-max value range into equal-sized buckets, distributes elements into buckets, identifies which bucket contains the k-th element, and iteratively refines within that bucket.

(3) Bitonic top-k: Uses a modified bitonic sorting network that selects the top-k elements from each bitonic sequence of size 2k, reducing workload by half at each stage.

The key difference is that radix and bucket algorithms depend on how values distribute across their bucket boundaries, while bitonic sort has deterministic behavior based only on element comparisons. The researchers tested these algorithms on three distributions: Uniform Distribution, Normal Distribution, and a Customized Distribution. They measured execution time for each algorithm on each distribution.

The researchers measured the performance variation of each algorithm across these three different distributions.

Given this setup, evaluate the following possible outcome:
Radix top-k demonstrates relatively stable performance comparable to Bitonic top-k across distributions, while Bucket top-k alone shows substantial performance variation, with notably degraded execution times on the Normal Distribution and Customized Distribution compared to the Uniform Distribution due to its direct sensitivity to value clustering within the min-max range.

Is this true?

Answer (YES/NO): NO